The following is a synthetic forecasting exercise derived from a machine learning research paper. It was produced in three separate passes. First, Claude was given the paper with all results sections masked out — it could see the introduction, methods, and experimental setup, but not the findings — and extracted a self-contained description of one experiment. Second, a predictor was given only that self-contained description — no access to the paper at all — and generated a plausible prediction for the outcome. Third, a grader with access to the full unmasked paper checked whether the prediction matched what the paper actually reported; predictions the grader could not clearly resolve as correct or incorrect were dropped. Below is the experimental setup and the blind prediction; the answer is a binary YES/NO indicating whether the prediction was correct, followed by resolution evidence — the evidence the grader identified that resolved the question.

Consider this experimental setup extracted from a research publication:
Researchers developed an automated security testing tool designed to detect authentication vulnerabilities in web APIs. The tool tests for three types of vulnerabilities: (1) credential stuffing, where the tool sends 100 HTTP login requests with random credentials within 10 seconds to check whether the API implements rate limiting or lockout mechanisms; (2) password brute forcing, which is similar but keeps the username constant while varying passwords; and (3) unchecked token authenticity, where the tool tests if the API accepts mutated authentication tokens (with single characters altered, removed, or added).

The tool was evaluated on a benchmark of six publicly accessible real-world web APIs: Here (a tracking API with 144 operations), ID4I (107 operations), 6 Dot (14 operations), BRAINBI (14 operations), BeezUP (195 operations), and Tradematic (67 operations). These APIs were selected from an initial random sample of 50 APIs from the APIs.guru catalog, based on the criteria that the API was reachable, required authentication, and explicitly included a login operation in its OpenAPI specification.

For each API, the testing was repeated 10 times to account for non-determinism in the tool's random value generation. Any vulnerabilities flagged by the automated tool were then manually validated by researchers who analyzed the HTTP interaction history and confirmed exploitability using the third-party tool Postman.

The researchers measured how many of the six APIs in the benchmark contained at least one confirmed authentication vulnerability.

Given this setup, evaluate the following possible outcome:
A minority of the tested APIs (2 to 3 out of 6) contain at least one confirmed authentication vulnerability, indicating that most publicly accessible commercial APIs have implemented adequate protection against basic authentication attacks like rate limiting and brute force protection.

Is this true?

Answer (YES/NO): NO